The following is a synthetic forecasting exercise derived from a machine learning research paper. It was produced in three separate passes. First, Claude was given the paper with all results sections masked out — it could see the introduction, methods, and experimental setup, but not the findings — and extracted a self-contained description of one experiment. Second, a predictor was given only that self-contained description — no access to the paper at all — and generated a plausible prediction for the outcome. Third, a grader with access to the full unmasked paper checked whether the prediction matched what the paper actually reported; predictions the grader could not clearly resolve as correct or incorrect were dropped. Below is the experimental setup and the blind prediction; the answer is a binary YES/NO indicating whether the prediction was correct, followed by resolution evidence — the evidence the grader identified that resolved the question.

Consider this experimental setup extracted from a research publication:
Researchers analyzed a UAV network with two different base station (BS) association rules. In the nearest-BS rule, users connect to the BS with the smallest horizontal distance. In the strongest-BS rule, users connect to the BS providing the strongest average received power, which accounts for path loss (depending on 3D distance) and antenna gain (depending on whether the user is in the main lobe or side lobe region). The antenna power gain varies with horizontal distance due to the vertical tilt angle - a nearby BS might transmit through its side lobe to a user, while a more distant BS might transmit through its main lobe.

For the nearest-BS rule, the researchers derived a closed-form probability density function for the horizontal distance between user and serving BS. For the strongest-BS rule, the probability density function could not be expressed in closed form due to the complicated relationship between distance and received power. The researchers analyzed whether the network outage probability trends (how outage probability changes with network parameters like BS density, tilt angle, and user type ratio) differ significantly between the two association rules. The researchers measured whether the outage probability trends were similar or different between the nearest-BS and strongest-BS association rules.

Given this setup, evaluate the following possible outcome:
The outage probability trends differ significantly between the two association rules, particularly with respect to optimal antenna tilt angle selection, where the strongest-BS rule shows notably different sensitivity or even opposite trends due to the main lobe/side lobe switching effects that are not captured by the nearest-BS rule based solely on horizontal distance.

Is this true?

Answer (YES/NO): NO